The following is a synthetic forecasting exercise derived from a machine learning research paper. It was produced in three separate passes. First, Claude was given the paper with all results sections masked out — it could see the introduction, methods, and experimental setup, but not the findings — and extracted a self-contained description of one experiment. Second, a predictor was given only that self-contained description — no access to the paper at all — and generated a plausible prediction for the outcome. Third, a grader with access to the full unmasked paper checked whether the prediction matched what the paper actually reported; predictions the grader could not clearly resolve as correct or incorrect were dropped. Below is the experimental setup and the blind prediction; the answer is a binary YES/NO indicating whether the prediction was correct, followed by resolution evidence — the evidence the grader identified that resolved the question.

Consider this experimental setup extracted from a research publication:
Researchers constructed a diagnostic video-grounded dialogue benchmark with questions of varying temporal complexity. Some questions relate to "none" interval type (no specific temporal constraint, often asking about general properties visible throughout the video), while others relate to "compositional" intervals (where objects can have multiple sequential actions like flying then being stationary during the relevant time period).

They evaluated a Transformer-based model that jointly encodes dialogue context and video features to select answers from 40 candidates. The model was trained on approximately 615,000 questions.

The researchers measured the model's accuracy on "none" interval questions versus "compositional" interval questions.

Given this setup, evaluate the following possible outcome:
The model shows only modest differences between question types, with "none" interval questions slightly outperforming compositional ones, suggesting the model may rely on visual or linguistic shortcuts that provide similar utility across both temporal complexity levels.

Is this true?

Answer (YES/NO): NO